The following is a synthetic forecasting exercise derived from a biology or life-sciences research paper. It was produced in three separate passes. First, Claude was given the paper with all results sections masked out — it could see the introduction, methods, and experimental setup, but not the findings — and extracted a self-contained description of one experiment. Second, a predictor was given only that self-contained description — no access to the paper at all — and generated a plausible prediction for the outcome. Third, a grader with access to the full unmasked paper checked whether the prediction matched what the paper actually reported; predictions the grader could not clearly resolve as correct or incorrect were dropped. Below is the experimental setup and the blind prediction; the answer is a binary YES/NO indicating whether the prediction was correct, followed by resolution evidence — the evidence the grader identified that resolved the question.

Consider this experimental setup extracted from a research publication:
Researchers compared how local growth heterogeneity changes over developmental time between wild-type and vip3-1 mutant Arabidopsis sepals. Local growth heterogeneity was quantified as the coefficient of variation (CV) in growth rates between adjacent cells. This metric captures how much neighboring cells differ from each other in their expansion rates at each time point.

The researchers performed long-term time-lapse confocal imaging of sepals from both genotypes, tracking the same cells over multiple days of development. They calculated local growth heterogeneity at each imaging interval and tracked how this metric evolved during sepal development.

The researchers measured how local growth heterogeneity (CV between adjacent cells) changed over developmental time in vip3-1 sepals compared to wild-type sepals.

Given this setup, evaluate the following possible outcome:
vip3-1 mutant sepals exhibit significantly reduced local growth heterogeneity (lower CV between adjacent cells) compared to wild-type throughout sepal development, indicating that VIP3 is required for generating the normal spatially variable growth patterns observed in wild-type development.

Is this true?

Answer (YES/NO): NO